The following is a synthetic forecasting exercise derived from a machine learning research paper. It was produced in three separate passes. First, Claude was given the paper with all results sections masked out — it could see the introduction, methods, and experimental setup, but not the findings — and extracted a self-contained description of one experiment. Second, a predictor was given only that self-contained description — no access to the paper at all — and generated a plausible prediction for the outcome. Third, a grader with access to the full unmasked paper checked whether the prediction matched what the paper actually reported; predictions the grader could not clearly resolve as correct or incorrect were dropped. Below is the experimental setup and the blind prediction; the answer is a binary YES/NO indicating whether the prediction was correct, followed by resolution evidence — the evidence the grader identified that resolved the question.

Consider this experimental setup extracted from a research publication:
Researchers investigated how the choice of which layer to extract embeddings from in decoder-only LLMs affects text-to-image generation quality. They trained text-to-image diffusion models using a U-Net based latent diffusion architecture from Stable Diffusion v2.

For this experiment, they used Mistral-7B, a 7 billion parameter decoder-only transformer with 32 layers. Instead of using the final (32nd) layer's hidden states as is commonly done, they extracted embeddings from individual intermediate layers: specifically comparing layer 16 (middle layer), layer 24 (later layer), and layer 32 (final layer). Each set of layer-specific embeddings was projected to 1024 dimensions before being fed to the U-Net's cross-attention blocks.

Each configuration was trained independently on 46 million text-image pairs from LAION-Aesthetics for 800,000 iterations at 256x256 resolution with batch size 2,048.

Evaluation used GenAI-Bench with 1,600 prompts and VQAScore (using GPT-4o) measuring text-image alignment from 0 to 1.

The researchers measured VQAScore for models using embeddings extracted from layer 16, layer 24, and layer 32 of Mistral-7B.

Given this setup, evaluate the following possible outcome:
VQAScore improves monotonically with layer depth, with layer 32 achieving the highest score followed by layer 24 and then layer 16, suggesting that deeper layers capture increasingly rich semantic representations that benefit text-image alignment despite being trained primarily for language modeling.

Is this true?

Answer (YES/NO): NO